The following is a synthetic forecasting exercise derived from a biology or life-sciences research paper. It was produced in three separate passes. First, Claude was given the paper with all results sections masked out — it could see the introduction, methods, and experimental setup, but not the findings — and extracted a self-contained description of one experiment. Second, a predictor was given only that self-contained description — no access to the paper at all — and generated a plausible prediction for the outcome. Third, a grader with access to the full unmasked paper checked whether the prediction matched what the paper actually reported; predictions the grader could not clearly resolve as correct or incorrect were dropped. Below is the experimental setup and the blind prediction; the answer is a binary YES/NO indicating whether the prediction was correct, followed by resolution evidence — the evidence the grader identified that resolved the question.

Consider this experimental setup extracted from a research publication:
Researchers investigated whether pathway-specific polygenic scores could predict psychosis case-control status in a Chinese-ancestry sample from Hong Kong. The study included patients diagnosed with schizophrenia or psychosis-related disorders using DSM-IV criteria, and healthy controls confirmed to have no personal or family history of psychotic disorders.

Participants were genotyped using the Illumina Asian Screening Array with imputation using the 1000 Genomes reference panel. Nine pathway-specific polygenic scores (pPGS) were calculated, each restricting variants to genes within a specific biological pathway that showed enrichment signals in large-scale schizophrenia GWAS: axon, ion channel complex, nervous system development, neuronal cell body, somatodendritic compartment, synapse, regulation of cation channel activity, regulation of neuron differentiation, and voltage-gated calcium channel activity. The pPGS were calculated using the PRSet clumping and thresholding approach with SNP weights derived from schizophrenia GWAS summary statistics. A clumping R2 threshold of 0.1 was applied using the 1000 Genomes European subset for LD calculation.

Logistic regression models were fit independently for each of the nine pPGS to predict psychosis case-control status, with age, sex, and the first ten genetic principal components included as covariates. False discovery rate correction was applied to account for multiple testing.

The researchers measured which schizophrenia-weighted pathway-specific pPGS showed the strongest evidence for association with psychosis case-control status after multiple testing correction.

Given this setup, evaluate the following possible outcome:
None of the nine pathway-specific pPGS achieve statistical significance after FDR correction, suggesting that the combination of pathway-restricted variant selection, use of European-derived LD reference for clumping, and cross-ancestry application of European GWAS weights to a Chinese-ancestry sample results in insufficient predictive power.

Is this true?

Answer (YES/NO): NO